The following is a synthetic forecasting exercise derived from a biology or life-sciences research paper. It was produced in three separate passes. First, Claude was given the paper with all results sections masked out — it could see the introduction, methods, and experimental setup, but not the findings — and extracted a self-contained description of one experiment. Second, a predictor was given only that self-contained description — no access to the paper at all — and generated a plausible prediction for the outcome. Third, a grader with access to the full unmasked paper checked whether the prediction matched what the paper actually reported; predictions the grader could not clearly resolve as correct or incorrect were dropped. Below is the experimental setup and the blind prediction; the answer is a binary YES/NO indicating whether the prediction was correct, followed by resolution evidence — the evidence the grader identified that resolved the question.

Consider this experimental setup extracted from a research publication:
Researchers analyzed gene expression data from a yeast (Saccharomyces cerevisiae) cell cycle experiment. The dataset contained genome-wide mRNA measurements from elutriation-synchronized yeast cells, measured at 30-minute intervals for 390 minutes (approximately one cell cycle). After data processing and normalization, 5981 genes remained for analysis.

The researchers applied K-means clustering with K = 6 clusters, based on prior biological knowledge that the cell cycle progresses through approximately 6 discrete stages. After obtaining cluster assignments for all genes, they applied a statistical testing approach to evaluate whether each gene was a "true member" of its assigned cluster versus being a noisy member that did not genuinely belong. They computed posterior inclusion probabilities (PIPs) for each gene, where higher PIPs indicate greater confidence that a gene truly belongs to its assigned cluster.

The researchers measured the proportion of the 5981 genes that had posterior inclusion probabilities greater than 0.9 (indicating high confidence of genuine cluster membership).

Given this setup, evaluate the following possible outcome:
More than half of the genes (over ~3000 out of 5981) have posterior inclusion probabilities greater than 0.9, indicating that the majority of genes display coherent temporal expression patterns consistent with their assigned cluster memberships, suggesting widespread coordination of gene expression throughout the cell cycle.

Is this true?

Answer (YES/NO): YES